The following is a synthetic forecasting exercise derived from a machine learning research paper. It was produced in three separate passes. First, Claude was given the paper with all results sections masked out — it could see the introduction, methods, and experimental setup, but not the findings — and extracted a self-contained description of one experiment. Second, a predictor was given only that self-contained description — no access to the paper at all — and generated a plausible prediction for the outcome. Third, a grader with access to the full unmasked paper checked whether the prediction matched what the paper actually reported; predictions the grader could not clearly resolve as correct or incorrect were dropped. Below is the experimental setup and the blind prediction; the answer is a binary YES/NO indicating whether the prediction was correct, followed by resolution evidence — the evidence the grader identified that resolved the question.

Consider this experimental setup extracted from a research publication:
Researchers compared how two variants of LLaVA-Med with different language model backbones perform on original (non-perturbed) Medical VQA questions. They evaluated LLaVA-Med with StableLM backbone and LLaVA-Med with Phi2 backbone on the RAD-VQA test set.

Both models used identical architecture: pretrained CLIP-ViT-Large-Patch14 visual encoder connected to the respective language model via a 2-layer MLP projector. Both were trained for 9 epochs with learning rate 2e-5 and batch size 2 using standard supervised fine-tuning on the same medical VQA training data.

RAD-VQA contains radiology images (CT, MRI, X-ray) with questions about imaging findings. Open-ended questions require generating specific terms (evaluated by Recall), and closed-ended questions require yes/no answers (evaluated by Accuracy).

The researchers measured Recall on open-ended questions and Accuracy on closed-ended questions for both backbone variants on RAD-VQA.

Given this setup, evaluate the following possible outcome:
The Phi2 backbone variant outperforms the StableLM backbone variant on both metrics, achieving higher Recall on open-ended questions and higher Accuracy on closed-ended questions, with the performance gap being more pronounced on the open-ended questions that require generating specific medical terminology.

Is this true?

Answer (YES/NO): NO